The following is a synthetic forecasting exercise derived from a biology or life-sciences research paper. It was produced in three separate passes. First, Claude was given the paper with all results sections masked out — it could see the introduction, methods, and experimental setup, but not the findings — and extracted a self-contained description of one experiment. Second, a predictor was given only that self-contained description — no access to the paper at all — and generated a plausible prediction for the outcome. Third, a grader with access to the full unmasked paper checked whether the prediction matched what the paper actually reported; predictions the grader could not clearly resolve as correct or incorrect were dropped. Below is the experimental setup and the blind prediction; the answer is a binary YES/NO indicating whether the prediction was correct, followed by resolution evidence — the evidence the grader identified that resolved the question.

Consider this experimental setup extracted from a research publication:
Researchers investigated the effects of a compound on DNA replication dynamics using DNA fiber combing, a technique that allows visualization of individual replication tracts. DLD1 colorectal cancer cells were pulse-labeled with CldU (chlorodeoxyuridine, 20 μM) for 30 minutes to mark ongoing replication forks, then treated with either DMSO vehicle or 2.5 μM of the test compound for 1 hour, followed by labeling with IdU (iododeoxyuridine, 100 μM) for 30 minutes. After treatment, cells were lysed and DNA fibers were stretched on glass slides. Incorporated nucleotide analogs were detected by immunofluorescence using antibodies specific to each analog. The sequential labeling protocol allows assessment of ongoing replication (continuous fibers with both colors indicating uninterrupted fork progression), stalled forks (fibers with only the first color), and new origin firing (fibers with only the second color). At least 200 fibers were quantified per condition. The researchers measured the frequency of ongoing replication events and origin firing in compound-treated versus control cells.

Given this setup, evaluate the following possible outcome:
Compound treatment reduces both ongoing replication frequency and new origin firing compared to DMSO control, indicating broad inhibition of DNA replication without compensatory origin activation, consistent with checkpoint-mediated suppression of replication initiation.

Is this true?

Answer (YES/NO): YES